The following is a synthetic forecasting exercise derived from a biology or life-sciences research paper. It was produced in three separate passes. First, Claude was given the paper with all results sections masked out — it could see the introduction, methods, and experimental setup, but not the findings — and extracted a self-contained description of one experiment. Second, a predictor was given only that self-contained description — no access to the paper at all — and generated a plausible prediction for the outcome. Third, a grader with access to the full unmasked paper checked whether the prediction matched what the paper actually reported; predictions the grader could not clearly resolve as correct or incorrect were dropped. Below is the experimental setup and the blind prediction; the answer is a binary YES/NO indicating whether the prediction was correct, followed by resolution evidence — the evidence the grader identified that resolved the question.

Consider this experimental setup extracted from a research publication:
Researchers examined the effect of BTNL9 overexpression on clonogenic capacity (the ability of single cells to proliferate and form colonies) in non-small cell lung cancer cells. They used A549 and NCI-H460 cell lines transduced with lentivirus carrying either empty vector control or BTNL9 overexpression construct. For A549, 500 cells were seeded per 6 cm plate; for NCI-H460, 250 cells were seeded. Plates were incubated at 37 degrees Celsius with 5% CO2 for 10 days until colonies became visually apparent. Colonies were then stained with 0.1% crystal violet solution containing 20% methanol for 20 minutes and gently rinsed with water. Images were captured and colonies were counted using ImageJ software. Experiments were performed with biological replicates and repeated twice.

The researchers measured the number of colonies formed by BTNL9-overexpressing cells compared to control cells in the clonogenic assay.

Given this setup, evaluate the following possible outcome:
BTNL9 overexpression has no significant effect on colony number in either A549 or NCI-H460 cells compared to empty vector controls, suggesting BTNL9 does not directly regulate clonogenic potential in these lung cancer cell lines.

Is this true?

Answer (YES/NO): NO